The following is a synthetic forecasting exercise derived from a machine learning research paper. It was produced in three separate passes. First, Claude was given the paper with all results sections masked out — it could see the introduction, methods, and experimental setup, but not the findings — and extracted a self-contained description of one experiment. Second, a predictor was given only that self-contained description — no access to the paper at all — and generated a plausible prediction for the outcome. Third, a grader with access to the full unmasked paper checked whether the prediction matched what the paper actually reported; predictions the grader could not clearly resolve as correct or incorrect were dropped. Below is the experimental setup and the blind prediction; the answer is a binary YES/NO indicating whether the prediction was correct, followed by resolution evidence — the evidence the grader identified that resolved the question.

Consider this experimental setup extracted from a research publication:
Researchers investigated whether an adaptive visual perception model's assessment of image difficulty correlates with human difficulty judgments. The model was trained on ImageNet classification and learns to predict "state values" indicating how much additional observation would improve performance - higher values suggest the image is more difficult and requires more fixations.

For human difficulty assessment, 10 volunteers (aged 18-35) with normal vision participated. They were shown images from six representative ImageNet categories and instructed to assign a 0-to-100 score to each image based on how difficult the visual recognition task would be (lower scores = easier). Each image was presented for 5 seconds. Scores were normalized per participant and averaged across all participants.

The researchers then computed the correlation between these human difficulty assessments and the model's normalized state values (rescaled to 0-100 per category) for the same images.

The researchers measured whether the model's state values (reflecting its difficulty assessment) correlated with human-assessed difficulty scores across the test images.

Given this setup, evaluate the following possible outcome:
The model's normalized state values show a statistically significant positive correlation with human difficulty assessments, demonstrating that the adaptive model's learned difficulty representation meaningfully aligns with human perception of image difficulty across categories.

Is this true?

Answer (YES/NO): YES